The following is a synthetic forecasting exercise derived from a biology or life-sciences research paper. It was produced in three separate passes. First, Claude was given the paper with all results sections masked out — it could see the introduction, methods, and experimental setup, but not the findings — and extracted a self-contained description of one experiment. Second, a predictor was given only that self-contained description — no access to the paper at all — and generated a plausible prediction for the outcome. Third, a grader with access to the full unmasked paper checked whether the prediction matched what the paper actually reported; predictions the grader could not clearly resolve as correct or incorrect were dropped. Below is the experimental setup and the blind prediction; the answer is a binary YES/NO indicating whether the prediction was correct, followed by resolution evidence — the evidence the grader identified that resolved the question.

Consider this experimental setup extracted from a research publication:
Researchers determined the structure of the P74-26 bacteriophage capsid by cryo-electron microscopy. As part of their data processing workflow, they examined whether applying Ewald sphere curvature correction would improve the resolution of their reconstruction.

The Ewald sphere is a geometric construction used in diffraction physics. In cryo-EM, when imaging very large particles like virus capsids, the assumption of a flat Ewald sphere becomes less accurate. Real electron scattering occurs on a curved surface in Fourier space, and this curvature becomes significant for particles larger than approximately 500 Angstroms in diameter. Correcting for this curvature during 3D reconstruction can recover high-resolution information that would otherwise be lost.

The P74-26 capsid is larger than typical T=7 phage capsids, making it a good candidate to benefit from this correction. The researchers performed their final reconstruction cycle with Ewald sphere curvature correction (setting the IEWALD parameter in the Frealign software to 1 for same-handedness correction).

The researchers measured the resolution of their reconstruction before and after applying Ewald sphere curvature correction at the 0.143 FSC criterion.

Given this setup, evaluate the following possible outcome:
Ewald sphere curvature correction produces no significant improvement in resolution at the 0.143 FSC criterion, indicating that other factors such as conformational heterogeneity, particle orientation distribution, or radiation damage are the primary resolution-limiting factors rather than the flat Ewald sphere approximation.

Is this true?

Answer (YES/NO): NO